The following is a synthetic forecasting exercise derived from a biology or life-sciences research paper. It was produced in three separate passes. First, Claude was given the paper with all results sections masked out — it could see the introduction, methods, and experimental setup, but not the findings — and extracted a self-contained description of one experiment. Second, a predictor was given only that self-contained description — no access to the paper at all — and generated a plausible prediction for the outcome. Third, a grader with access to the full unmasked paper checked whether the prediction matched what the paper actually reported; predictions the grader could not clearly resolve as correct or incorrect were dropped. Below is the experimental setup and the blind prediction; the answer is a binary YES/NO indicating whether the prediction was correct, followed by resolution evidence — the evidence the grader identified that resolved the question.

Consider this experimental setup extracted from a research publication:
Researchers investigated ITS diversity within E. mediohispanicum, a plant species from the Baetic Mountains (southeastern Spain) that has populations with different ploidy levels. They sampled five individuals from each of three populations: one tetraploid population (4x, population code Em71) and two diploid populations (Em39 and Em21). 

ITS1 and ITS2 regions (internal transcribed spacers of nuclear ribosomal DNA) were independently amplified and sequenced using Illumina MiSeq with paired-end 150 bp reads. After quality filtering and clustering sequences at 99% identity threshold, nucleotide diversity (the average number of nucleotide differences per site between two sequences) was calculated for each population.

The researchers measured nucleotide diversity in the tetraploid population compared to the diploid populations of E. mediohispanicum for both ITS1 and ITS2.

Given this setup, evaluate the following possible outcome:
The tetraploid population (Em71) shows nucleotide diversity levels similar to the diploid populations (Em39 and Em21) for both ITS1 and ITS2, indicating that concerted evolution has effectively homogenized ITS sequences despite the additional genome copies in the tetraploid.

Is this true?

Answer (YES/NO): NO